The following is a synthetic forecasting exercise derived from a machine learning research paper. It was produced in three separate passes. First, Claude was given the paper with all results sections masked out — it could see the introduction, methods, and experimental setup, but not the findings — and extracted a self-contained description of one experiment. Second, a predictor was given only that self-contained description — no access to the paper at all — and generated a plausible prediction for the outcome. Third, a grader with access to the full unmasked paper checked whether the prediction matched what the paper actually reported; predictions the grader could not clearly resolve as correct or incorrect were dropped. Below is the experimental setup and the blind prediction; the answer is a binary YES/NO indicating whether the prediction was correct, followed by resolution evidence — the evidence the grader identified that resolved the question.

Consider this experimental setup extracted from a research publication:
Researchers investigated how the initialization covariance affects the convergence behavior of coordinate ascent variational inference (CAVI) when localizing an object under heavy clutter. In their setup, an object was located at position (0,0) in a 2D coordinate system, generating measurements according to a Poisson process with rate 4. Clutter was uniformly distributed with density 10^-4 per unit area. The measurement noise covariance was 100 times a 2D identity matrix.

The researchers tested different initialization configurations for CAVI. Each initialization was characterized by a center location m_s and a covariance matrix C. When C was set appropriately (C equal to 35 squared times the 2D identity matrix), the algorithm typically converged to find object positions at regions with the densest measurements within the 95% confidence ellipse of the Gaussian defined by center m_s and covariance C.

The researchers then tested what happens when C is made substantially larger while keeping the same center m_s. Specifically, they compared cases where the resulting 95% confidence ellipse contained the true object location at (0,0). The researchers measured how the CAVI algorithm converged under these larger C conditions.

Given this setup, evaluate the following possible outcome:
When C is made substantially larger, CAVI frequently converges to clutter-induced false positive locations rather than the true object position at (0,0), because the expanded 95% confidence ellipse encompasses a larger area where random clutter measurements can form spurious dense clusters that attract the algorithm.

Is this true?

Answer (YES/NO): NO